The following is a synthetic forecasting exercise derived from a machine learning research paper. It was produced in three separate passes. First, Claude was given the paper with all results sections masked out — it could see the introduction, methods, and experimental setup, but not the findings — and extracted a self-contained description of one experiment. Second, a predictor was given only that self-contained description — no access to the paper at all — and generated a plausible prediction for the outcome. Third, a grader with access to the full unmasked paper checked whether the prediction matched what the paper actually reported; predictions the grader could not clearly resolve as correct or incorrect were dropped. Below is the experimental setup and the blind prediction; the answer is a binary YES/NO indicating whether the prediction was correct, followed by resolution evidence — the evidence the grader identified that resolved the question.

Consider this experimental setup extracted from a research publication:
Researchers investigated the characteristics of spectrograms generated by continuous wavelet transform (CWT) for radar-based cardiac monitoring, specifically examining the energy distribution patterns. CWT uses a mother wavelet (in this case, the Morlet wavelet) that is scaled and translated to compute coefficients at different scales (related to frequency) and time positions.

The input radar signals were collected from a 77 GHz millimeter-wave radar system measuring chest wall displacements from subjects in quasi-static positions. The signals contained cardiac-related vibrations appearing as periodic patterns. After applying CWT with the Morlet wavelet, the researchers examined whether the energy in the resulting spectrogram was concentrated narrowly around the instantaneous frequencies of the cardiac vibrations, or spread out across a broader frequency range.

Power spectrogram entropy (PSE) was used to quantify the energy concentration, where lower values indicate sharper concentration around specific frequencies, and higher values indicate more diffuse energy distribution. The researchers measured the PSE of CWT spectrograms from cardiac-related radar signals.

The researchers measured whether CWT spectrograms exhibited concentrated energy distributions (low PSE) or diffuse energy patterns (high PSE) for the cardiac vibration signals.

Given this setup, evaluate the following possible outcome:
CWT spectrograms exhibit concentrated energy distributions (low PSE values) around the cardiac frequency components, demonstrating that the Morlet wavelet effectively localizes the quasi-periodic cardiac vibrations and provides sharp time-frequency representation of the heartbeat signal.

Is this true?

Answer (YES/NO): NO